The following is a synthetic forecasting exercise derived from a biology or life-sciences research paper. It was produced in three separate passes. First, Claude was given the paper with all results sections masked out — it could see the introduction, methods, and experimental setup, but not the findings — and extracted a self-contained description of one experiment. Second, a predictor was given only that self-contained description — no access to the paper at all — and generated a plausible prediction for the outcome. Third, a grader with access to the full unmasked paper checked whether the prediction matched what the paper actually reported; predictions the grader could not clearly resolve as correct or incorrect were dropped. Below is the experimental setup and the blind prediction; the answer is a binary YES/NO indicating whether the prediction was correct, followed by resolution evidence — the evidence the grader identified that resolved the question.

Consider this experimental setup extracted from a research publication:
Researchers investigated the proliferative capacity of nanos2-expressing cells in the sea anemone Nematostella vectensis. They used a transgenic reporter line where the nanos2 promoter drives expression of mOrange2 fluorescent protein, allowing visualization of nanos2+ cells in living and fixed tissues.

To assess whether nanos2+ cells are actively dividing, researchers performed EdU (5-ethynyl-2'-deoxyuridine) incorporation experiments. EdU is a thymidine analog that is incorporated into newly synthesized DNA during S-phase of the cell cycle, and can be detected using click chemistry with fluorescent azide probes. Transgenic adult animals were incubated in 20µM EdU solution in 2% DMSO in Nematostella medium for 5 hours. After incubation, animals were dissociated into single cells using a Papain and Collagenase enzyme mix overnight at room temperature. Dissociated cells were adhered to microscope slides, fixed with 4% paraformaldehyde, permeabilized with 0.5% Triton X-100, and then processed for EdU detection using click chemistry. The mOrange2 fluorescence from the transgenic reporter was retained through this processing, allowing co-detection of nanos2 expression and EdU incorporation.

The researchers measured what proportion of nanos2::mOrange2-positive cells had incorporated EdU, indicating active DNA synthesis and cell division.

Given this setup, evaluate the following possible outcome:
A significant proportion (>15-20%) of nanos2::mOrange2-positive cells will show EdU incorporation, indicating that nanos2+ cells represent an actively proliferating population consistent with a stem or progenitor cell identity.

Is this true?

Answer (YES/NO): NO